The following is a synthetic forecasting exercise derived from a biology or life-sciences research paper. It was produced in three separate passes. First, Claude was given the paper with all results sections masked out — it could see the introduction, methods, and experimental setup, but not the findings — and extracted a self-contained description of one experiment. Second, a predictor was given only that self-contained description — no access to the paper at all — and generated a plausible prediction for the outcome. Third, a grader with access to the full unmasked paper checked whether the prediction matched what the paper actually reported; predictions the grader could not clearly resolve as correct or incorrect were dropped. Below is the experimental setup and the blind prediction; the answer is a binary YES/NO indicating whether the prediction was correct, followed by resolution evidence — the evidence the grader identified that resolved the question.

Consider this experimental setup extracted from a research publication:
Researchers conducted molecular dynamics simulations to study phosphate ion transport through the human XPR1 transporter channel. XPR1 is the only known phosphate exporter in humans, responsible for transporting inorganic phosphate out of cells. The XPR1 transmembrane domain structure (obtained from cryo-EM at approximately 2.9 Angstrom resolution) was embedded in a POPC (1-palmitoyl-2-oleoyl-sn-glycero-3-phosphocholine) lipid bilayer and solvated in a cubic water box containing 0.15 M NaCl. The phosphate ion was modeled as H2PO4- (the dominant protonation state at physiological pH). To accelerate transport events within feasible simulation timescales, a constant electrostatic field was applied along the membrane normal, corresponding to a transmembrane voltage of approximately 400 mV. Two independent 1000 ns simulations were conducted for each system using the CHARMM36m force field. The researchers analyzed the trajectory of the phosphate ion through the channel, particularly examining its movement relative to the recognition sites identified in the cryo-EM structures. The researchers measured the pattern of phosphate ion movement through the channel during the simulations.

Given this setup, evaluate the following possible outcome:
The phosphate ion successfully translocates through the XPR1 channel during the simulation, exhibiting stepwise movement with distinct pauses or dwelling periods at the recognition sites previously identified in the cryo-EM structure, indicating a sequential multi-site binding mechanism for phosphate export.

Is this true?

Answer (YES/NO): YES